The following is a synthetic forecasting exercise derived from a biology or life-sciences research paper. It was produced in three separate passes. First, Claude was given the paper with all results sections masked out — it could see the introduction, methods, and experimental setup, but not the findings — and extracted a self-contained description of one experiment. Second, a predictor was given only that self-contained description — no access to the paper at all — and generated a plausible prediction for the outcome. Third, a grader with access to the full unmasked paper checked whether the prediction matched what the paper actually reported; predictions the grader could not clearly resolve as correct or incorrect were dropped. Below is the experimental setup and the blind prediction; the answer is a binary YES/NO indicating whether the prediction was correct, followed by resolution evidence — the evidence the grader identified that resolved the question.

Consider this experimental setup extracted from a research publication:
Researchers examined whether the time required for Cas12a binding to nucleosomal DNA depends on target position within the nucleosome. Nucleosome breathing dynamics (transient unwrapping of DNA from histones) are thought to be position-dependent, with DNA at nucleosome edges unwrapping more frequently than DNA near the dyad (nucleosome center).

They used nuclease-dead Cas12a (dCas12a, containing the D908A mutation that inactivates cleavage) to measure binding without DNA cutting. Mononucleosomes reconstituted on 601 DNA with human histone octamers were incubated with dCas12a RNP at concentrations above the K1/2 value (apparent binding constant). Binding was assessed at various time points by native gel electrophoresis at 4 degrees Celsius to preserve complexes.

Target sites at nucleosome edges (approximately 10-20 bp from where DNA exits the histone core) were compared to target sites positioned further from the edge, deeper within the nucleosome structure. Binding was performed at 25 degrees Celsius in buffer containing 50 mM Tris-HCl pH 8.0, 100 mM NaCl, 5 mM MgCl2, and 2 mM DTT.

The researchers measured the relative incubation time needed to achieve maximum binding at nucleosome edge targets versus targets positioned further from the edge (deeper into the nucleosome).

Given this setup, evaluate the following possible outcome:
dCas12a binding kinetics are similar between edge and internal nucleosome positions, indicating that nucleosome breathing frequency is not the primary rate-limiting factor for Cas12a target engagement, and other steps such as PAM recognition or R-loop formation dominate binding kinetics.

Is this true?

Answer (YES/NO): NO